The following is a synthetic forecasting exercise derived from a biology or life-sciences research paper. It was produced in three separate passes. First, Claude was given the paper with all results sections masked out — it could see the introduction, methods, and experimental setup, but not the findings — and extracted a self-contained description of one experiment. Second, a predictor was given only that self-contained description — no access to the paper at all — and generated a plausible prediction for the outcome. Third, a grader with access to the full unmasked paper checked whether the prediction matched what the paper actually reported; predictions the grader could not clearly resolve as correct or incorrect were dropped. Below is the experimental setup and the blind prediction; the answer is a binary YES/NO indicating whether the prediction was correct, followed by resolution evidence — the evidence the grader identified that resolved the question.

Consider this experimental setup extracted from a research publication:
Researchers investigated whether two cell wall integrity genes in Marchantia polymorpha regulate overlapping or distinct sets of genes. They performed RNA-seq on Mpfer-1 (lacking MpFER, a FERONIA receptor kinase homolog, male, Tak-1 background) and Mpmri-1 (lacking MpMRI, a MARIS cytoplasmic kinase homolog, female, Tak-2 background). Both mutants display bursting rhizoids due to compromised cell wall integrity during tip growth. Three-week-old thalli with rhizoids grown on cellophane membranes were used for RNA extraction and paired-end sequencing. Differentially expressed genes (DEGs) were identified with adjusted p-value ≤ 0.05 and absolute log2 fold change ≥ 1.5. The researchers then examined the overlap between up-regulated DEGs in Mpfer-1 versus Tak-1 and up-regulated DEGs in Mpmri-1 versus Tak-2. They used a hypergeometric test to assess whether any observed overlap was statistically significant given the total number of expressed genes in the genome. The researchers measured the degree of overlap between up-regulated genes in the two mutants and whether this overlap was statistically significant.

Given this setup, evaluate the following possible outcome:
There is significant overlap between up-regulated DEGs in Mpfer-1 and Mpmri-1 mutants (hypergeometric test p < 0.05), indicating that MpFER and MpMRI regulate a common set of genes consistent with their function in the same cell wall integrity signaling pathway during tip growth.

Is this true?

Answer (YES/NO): YES